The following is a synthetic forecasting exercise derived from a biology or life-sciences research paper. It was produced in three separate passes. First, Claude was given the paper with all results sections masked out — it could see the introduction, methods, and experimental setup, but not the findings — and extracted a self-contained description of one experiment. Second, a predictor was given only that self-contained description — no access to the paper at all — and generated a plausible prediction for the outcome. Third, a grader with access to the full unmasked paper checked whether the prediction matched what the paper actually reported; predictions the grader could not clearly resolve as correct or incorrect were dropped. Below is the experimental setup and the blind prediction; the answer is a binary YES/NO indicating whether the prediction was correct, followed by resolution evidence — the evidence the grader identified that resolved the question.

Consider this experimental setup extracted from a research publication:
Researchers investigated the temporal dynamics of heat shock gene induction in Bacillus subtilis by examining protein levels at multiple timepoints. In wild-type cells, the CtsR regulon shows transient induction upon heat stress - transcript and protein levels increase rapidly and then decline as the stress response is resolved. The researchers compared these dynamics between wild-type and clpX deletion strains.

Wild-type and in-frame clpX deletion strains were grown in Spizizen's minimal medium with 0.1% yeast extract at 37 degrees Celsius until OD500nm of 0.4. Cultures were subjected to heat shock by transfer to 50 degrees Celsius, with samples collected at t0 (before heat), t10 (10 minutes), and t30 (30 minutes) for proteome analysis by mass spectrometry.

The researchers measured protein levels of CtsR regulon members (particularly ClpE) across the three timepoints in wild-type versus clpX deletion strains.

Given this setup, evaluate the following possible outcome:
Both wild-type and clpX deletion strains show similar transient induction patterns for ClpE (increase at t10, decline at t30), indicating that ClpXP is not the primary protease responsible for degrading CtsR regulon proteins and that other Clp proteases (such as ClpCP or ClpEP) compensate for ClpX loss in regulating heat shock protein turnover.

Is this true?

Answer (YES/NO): NO